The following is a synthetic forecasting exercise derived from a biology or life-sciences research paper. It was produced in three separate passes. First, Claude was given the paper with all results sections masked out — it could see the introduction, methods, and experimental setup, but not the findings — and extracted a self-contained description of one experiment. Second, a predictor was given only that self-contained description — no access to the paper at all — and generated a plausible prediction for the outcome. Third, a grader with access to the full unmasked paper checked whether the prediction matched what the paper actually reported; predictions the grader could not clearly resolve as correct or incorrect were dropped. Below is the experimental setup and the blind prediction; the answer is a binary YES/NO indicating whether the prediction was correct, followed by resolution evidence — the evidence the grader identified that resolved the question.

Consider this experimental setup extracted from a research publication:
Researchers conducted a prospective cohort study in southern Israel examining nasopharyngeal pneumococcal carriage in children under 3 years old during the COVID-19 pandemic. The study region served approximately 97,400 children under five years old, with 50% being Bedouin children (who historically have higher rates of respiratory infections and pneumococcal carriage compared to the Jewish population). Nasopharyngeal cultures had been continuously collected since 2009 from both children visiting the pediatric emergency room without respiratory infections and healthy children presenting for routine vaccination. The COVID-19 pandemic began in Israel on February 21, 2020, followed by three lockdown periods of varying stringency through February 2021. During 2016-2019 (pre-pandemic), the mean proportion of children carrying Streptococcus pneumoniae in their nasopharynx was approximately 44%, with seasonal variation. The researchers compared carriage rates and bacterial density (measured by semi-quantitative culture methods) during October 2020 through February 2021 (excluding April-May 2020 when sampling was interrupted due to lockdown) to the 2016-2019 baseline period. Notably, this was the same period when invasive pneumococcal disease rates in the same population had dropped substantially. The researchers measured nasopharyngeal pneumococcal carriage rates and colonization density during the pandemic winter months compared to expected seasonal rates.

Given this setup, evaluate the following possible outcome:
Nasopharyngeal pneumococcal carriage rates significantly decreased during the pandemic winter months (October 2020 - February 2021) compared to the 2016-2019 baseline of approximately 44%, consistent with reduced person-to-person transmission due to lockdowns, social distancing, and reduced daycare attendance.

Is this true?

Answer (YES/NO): NO